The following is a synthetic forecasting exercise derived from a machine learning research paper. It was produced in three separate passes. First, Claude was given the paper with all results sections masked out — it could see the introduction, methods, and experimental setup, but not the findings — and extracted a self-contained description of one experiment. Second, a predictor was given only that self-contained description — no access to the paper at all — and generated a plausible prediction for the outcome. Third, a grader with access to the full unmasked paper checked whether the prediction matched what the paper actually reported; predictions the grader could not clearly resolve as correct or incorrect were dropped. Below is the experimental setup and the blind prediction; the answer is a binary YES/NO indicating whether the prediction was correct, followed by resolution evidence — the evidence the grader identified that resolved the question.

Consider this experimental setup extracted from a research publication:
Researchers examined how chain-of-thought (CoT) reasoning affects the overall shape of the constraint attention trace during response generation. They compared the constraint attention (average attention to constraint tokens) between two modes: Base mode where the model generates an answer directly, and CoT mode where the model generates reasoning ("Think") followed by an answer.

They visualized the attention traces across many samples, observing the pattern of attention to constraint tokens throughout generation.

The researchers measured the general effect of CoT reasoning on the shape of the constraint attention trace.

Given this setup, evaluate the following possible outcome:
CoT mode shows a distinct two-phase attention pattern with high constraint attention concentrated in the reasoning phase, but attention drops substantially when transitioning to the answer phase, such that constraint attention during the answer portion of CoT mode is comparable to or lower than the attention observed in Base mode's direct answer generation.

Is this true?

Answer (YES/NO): NO